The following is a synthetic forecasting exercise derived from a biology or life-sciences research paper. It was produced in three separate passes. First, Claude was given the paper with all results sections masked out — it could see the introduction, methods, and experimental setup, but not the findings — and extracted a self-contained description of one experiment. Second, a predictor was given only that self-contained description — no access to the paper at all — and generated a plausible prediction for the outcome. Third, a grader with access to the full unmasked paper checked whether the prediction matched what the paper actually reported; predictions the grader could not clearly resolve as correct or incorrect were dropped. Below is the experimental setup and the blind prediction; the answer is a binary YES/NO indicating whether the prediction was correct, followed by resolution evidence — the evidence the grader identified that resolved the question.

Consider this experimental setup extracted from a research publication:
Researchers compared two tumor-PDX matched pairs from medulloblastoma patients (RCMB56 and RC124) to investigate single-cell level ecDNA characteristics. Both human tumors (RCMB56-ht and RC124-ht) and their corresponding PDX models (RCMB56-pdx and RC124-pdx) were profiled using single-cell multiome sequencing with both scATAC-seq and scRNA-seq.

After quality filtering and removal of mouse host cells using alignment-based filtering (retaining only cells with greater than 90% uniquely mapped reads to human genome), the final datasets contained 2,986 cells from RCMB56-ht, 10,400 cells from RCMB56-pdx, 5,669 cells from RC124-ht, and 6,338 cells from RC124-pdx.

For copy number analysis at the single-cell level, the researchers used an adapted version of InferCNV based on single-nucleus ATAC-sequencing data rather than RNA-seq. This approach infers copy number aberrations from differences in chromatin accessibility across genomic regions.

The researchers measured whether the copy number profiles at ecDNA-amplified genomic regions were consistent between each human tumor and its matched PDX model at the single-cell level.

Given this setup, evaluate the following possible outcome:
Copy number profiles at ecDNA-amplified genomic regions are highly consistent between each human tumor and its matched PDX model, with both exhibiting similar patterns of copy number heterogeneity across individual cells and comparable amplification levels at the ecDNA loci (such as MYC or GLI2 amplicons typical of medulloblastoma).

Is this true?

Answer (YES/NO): NO